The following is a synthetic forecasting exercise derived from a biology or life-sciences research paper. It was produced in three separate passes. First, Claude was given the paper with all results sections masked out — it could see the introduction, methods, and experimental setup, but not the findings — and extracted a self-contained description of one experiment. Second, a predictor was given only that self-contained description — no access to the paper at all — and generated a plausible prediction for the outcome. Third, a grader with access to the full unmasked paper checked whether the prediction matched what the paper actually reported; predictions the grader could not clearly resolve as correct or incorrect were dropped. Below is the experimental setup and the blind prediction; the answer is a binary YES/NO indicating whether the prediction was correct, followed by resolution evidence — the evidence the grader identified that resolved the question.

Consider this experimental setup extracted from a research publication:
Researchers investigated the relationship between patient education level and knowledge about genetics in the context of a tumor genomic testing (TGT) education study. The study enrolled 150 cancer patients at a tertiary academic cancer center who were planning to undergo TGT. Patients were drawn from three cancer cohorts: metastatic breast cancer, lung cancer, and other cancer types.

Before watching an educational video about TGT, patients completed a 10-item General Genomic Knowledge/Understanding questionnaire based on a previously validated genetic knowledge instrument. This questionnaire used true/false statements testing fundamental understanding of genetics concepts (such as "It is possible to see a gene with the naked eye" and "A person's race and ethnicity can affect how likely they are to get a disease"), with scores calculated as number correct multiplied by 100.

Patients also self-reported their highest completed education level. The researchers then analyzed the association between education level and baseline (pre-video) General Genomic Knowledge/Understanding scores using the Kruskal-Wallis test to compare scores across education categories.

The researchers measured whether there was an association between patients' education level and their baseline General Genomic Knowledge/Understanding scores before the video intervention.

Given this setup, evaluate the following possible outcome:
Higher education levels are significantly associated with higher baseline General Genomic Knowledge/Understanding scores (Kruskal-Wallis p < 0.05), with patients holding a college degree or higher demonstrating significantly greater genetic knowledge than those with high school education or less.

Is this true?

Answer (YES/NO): NO